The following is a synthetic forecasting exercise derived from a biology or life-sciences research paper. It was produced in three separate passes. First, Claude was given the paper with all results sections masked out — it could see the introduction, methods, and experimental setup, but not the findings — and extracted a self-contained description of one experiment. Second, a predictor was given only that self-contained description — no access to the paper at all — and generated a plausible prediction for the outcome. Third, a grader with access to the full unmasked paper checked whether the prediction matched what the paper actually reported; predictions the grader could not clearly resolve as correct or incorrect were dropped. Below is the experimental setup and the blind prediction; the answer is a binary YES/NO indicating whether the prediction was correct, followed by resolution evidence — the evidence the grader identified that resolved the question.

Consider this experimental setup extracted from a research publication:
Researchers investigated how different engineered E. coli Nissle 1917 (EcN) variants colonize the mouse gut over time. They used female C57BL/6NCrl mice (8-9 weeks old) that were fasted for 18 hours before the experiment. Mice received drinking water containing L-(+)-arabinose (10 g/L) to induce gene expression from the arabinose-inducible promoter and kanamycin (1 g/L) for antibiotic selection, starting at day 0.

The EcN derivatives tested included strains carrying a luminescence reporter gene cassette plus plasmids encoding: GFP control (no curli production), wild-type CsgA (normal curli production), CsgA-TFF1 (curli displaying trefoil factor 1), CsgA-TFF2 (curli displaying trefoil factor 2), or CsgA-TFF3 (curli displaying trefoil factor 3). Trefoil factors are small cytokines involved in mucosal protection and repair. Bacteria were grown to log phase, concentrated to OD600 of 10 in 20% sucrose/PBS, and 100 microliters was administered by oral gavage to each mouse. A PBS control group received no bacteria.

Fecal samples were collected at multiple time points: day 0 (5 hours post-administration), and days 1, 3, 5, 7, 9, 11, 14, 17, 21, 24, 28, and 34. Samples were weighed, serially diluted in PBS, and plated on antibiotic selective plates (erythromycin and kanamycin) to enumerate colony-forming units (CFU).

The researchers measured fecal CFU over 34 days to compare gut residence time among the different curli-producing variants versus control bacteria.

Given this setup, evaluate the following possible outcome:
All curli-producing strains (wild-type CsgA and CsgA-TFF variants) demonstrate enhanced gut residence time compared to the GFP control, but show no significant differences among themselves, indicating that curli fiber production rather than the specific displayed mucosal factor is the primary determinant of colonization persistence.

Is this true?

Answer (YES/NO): NO